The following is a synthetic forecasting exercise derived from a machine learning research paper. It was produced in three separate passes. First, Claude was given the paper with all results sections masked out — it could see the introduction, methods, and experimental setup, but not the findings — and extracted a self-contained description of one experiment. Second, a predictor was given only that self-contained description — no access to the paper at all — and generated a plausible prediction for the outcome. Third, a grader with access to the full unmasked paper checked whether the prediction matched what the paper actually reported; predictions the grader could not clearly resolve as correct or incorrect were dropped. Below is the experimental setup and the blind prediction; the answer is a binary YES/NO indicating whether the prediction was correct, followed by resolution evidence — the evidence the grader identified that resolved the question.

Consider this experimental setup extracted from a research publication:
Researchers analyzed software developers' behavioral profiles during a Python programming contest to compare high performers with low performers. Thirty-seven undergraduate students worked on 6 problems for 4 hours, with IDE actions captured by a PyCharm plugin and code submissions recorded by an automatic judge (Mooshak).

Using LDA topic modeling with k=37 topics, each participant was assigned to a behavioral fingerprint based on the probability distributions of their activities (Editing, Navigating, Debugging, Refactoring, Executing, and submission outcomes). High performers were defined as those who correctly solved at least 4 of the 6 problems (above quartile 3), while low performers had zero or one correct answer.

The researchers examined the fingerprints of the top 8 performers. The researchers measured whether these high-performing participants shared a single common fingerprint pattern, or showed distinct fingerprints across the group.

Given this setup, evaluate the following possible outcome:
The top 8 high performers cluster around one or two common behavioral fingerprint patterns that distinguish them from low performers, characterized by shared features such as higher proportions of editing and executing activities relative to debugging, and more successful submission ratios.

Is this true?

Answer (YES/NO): NO